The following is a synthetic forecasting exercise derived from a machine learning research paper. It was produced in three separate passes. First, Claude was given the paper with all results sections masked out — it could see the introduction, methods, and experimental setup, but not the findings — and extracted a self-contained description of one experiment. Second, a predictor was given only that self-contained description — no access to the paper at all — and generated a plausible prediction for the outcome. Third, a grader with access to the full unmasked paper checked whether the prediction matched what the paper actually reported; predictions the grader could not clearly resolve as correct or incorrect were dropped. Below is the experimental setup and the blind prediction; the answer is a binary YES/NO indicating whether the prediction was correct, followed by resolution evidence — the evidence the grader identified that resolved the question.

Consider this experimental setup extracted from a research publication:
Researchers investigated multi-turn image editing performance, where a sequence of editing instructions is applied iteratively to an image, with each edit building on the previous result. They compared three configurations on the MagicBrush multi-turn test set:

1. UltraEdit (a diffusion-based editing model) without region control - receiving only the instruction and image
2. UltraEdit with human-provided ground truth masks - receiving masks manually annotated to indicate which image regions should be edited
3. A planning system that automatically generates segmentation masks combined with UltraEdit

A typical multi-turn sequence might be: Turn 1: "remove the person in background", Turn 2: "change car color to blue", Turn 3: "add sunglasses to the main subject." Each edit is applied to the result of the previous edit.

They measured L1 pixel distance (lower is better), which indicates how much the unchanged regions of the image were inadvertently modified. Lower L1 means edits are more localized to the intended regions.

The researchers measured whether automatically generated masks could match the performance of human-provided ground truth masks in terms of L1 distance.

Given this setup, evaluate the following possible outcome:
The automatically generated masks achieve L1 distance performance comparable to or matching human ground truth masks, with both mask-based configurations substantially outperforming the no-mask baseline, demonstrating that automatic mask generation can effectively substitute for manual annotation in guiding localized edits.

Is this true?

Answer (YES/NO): YES